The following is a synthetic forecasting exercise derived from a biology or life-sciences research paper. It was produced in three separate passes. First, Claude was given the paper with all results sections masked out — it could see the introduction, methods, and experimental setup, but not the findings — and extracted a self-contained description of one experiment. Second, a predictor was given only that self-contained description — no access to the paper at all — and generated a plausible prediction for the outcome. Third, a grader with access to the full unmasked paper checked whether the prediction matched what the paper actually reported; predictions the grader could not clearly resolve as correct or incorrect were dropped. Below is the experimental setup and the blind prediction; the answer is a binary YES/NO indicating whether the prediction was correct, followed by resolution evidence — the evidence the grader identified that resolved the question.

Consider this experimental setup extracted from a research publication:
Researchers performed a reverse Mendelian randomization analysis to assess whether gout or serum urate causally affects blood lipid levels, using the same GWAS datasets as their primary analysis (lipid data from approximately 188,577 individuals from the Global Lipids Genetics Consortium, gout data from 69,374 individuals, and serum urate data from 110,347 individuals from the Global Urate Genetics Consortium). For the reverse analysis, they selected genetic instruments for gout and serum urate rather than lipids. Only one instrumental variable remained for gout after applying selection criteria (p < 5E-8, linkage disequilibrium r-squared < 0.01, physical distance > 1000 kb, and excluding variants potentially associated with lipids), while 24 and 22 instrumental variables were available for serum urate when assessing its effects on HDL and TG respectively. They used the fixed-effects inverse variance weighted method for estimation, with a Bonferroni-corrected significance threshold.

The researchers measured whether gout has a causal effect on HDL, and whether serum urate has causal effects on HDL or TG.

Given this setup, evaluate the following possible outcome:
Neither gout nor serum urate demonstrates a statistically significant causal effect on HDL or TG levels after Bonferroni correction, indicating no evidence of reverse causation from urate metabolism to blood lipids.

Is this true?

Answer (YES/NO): YES